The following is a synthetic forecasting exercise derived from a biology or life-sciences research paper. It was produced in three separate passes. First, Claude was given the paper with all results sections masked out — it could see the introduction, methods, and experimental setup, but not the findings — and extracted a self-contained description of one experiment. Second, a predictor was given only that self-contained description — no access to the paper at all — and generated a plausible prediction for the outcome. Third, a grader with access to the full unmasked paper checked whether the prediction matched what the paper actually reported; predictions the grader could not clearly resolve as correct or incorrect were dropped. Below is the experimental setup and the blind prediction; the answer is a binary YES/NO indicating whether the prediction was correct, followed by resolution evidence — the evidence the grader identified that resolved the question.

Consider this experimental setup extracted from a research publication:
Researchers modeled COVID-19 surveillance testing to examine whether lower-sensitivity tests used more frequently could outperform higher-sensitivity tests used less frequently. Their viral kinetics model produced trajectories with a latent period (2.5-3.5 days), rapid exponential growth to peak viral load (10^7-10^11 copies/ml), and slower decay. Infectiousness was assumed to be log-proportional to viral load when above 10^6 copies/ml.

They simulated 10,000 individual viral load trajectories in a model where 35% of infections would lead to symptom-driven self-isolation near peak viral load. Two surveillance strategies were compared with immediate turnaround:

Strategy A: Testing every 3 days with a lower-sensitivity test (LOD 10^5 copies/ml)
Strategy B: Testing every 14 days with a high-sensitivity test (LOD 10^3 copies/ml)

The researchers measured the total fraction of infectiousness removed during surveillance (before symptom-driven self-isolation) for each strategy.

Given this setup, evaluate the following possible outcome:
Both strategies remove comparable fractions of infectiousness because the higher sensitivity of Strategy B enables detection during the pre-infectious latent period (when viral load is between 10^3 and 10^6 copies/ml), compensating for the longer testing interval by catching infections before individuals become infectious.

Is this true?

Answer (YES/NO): NO